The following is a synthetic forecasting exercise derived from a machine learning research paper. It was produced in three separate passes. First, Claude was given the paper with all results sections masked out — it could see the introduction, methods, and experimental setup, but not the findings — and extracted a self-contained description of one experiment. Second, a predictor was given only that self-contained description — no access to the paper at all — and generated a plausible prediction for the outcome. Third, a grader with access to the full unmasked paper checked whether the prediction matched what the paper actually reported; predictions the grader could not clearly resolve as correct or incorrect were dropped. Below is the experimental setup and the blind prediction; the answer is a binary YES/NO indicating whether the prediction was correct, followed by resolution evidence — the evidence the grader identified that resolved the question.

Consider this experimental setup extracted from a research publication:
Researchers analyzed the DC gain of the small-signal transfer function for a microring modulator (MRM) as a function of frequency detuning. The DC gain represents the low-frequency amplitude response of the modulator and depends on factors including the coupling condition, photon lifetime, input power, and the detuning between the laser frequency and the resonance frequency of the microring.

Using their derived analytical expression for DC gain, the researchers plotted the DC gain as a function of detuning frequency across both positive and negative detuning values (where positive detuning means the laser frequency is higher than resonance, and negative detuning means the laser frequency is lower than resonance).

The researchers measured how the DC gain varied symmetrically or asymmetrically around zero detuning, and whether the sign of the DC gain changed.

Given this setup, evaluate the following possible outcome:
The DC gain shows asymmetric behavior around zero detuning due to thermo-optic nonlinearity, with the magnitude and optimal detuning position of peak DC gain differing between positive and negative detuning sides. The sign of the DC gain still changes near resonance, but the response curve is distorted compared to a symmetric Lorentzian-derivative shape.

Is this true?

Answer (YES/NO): NO